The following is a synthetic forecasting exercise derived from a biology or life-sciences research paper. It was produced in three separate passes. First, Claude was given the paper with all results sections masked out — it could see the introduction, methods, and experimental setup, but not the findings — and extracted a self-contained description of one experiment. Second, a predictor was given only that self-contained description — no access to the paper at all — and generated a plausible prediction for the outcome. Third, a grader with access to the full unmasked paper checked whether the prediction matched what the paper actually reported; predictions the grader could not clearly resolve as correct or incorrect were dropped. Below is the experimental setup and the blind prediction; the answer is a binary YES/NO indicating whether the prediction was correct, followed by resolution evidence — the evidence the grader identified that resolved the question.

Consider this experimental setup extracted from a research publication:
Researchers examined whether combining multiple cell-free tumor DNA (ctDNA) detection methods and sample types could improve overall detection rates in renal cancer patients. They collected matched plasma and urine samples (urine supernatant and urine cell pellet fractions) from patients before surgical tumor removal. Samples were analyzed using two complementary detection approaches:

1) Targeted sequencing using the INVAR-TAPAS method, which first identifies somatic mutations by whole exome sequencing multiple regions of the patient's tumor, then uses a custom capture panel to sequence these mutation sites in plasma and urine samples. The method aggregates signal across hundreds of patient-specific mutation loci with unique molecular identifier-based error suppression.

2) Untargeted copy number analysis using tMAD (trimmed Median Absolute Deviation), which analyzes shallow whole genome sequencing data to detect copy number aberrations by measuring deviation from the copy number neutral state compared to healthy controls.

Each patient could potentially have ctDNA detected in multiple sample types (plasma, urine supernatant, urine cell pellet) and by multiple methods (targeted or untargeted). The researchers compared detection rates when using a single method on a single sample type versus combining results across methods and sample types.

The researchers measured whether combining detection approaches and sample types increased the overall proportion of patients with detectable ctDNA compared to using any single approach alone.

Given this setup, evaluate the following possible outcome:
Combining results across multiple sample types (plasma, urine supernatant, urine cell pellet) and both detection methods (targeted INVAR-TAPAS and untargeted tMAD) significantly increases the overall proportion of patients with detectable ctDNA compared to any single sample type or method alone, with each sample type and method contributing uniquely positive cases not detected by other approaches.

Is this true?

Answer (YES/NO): YES